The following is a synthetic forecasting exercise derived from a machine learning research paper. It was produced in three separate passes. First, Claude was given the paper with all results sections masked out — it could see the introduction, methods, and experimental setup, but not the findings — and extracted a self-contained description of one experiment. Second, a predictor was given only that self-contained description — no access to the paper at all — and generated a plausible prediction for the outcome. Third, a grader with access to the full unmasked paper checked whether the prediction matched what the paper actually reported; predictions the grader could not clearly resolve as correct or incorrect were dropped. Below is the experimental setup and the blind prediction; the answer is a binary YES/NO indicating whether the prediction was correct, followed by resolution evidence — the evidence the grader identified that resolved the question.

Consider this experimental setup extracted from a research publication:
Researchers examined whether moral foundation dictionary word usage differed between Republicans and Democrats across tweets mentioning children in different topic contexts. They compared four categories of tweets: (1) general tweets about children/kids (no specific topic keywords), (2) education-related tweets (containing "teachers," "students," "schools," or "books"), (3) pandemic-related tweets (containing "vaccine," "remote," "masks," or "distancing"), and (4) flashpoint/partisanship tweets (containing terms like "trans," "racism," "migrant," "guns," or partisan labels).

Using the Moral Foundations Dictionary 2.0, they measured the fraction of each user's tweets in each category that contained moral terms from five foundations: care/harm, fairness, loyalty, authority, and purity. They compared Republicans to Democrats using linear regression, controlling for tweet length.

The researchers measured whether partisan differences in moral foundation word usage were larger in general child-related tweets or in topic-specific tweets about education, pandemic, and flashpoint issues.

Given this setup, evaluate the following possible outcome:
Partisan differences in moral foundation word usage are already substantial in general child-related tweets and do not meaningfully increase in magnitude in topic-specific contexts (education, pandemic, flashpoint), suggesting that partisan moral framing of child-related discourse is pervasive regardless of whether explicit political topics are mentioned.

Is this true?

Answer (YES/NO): NO